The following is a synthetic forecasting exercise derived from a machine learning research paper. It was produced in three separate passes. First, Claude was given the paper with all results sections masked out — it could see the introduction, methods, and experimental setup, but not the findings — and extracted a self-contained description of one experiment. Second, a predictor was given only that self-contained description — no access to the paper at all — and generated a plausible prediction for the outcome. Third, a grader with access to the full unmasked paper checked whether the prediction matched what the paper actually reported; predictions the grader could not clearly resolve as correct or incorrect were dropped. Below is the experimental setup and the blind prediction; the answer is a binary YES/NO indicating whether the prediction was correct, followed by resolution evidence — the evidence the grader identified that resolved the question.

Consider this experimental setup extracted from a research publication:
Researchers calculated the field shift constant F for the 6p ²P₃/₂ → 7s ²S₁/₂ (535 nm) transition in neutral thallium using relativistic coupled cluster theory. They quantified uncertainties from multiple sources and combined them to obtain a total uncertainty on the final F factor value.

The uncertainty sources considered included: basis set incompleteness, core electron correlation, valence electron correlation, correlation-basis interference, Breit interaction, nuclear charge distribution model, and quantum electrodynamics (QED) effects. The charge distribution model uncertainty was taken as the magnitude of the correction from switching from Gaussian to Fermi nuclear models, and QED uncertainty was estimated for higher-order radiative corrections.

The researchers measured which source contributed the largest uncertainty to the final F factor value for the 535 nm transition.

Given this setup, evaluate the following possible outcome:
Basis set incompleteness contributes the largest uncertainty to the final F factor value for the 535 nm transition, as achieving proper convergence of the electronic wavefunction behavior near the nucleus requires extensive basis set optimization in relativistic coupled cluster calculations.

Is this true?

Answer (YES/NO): NO